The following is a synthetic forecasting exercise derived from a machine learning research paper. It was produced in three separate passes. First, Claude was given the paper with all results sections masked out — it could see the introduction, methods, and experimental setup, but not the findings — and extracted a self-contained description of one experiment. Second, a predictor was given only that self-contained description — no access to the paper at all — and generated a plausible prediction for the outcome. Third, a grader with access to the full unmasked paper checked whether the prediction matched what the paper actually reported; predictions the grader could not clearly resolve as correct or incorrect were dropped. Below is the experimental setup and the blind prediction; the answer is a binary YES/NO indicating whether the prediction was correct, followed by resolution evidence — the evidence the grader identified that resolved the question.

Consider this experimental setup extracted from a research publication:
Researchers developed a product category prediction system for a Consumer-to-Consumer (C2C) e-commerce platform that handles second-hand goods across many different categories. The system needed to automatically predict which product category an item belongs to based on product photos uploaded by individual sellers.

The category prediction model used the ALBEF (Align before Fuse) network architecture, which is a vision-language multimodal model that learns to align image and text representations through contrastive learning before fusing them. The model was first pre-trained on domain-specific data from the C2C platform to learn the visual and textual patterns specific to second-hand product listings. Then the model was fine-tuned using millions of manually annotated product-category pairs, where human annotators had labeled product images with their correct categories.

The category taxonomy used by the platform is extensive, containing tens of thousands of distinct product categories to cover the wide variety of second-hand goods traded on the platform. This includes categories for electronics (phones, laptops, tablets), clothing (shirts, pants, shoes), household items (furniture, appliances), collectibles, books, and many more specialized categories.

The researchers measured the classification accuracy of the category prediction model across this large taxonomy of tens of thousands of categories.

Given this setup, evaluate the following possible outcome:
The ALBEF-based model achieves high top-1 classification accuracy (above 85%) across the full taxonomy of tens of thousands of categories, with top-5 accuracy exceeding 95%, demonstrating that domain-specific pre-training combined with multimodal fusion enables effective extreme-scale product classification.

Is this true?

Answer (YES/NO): NO